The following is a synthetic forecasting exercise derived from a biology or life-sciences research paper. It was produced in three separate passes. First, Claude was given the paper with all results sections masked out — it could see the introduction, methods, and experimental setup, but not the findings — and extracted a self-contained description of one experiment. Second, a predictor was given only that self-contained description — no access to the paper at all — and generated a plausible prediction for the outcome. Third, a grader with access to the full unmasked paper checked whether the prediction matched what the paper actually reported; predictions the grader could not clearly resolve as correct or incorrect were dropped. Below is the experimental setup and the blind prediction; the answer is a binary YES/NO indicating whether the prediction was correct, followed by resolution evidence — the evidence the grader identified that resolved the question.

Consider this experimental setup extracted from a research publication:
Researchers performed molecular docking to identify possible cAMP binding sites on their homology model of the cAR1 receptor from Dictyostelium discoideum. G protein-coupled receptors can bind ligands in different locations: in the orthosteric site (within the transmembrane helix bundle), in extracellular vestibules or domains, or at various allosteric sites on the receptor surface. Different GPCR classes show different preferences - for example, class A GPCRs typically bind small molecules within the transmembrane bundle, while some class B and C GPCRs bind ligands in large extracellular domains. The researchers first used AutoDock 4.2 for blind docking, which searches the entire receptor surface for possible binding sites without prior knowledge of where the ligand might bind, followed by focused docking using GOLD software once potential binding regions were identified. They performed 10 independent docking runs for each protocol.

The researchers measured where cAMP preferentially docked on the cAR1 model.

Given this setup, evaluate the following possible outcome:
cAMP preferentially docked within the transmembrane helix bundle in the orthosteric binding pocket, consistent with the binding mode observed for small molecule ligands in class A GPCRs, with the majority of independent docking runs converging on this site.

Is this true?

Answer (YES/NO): NO